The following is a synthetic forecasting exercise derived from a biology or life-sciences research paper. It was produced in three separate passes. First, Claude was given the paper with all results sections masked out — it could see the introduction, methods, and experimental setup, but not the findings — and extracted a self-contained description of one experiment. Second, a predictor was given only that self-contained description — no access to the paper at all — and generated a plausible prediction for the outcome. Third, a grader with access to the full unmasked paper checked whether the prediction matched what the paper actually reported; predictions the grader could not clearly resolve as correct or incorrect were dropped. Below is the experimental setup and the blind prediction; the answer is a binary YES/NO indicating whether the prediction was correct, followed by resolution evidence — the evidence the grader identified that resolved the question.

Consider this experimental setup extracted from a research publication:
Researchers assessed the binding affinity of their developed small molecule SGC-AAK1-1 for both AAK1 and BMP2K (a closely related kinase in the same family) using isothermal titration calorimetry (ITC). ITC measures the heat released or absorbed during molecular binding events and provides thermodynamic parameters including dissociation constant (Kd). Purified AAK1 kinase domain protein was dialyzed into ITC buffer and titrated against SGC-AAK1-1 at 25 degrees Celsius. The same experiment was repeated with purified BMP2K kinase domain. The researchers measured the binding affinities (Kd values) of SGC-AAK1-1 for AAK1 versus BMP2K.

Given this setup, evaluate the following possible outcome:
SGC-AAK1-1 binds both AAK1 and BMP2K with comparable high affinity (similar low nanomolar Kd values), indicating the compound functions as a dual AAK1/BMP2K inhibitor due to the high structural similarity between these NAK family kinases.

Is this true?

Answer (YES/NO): NO